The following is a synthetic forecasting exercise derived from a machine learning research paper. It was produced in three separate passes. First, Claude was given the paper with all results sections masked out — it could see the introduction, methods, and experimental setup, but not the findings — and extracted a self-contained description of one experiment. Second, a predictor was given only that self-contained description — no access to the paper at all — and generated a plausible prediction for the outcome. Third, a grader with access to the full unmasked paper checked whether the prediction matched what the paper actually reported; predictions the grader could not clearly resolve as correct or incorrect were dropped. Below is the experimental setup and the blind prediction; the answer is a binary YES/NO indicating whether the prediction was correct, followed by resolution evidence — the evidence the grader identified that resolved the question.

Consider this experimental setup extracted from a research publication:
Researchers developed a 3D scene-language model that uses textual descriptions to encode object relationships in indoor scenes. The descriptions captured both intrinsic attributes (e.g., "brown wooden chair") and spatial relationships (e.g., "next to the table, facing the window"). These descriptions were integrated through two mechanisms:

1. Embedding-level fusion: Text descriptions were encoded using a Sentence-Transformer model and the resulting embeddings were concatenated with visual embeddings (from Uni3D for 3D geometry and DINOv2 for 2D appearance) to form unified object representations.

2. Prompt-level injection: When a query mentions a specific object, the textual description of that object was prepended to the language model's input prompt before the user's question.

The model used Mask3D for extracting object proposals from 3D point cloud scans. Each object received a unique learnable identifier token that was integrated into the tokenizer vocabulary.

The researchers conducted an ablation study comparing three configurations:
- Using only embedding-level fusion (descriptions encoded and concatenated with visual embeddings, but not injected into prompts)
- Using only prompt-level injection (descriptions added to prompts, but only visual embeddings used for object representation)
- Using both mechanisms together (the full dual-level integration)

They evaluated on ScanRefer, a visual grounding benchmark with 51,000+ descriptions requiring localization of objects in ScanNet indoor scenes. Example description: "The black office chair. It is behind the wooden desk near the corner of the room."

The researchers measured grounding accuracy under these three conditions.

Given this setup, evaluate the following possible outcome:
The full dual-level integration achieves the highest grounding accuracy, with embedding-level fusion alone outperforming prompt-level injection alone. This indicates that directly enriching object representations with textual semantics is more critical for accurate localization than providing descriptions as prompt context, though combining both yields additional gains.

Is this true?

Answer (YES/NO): NO